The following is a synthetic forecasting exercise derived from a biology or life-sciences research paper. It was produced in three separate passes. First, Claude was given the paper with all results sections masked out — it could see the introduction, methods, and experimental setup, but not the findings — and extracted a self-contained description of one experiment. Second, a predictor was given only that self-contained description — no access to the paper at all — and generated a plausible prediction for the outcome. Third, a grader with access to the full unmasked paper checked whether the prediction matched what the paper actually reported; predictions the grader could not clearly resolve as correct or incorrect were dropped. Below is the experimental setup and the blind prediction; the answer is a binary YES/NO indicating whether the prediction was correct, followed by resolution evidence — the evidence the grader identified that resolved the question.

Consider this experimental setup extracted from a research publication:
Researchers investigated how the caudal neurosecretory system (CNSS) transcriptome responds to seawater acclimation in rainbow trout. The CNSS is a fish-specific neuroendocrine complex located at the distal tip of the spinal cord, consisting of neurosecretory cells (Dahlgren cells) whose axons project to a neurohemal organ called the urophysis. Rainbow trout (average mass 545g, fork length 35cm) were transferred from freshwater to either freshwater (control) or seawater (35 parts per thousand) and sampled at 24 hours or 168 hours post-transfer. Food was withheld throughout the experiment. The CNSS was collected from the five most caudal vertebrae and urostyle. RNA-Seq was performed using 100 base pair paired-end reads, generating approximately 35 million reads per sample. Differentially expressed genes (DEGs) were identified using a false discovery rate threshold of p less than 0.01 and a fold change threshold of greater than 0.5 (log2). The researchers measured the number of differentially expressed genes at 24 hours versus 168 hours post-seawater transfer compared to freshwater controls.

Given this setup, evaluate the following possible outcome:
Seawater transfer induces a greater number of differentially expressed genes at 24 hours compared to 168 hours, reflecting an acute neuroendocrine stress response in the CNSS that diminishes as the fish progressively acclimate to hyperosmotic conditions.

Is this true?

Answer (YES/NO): YES